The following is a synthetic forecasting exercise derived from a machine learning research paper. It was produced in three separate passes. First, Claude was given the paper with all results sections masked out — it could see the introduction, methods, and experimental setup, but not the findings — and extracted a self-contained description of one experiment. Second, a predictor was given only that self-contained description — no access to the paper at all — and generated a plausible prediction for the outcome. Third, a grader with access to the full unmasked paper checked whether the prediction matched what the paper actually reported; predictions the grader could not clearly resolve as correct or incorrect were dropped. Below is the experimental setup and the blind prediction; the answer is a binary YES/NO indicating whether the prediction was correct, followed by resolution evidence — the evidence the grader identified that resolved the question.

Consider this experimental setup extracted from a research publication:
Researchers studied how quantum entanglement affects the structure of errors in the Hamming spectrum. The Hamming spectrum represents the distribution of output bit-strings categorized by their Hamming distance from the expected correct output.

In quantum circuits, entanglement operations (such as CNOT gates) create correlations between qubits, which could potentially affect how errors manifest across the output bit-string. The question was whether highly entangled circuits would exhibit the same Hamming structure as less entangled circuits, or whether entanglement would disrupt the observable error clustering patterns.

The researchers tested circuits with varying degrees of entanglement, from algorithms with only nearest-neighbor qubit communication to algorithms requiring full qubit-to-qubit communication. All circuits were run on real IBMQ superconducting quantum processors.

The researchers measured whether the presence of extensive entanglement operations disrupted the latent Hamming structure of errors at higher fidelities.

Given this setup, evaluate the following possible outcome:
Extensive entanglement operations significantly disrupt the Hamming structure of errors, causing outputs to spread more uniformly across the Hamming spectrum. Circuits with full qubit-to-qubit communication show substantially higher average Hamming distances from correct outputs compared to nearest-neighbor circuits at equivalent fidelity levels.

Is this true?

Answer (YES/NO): NO